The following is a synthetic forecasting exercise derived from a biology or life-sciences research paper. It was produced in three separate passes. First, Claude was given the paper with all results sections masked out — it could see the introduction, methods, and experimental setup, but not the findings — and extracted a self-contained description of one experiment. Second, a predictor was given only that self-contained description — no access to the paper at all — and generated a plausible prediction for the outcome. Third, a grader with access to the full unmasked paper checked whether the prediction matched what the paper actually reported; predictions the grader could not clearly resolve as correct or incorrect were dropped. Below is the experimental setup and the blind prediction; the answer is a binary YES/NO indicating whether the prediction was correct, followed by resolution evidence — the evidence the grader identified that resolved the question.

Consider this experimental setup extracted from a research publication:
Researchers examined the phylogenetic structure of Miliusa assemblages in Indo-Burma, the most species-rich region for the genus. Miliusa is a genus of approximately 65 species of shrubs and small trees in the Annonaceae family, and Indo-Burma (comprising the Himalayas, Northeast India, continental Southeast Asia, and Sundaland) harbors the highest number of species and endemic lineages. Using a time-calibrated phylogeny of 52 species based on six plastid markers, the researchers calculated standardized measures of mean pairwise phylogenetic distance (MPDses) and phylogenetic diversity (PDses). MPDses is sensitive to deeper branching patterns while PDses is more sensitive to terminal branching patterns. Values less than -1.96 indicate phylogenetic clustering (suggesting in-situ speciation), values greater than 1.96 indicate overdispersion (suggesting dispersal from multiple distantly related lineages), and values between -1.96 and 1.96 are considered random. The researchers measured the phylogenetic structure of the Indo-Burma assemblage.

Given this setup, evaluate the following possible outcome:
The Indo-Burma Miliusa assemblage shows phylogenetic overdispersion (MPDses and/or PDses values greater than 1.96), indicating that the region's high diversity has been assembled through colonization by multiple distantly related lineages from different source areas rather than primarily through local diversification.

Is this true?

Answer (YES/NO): NO